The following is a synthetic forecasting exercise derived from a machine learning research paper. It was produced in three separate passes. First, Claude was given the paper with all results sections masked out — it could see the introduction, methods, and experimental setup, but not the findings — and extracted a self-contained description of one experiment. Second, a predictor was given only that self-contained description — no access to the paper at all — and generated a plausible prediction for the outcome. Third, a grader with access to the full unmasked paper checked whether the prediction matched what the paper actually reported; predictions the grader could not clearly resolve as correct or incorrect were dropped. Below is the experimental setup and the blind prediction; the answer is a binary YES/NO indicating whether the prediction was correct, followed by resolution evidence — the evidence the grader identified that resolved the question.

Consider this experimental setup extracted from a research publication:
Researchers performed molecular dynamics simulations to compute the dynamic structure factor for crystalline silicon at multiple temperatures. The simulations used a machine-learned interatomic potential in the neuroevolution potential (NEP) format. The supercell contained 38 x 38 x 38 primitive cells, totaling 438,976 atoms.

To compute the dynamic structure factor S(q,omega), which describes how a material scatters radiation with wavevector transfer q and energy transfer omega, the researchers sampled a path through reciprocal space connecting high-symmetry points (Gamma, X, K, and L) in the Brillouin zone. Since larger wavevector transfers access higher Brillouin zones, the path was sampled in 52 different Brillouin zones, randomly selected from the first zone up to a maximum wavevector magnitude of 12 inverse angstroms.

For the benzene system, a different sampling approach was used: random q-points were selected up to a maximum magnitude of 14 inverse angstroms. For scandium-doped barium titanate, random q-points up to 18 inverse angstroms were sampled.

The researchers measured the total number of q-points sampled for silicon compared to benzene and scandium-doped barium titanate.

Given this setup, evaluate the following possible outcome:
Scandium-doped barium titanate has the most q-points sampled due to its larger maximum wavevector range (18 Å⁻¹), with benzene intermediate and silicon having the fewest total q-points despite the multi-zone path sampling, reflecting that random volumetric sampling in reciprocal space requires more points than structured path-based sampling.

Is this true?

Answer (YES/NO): NO